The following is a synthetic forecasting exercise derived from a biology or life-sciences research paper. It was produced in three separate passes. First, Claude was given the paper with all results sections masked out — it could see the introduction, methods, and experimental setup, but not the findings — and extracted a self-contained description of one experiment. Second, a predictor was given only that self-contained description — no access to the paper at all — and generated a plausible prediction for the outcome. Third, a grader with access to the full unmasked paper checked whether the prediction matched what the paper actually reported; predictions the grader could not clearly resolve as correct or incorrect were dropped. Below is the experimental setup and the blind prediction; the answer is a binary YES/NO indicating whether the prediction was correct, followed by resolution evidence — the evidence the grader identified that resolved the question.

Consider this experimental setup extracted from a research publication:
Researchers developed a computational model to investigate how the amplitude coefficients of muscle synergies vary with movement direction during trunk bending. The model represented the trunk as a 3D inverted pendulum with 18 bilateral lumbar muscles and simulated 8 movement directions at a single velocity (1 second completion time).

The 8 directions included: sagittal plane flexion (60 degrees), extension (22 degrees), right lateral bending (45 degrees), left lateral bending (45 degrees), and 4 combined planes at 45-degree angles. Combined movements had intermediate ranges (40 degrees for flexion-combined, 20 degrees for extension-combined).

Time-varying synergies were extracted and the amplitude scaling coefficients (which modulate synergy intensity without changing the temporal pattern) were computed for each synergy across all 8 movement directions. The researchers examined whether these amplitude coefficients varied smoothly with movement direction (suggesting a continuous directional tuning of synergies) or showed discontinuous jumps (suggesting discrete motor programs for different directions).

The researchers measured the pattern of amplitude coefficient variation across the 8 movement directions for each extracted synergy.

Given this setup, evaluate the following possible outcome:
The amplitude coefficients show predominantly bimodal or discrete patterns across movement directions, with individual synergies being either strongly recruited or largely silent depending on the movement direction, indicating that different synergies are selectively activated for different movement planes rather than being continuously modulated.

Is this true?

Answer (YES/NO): NO